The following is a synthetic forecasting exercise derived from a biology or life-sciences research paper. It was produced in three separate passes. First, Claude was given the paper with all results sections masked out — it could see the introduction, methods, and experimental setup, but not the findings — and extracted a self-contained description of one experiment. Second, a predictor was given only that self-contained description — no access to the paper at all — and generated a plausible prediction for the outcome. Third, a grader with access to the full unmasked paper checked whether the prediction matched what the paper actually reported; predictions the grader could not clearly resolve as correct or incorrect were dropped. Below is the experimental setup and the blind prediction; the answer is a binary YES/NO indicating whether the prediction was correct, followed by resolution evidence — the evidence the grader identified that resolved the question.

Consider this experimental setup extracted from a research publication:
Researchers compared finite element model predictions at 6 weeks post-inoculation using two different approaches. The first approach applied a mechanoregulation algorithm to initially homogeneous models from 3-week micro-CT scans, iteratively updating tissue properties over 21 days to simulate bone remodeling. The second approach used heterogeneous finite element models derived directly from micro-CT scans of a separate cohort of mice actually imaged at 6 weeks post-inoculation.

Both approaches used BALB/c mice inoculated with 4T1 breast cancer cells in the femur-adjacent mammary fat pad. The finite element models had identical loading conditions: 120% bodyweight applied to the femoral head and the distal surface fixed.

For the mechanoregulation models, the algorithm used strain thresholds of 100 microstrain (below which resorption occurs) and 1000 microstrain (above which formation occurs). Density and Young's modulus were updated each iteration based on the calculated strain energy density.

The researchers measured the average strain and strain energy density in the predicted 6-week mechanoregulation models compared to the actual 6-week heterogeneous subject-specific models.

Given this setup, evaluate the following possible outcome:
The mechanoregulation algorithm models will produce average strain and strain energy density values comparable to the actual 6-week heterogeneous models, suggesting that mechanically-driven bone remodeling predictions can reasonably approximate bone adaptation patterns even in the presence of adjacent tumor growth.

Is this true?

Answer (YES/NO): NO